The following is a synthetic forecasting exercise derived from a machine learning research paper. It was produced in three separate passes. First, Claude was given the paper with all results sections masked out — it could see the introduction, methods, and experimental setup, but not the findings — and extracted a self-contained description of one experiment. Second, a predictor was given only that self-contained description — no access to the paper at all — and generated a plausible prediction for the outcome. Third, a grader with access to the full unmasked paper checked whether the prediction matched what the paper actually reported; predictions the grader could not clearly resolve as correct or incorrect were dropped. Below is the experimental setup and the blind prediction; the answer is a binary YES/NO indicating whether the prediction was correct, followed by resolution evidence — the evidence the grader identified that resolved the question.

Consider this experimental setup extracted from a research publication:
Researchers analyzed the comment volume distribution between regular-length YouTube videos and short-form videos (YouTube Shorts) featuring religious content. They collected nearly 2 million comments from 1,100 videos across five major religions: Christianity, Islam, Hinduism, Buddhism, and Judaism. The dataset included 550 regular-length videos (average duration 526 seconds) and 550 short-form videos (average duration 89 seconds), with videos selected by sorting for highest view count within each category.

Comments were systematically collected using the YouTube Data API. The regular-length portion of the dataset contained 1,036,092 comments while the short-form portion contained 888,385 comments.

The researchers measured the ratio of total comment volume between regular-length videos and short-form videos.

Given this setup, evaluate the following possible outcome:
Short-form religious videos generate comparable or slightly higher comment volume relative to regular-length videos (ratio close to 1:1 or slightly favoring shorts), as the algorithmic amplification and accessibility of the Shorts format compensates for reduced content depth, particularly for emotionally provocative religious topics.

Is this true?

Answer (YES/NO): NO